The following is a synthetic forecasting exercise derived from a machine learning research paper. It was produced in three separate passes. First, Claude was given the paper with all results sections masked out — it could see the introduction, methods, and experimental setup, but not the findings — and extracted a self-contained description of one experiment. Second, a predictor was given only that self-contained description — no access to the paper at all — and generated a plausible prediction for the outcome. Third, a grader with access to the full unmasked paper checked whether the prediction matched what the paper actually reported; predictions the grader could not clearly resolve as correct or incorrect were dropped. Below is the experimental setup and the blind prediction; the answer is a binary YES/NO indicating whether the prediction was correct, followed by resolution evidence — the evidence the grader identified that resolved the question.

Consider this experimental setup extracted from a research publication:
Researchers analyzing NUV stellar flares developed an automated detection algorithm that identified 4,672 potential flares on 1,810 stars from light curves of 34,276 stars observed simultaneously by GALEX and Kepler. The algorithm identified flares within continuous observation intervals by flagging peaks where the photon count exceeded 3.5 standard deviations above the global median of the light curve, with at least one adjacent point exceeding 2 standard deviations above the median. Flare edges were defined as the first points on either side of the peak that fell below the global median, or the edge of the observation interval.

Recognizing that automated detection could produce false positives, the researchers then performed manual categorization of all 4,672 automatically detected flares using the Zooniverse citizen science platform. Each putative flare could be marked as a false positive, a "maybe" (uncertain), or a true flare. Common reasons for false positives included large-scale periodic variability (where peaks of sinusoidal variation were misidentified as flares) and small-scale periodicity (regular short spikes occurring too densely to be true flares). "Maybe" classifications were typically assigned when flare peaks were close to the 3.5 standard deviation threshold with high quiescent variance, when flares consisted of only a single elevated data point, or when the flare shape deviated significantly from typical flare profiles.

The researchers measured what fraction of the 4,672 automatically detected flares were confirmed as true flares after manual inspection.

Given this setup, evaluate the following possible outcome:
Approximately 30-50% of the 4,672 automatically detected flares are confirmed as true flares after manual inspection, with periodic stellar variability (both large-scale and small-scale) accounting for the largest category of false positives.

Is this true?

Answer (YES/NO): YES